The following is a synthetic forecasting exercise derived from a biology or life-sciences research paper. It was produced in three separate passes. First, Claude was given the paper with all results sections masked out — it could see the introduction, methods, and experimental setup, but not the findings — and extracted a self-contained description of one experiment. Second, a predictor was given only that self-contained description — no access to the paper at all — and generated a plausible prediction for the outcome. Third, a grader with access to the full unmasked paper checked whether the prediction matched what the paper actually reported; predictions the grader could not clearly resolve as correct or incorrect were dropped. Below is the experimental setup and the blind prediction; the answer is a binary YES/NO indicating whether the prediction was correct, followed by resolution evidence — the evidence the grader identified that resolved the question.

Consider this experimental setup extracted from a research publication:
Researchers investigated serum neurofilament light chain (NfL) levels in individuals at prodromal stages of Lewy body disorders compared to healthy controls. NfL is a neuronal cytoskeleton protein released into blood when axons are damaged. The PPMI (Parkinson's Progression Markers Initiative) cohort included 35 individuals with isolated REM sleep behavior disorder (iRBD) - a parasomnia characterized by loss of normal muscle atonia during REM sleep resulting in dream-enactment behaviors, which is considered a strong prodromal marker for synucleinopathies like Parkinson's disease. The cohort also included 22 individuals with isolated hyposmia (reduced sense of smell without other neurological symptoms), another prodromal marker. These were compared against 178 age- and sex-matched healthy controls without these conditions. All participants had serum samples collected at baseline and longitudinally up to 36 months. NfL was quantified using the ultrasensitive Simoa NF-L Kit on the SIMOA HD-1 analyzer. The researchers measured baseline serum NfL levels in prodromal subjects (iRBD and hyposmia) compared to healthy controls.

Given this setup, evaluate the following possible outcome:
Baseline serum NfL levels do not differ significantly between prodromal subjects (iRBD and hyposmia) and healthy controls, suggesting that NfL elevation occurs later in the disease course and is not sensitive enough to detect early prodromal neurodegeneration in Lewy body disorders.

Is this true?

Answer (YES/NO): NO